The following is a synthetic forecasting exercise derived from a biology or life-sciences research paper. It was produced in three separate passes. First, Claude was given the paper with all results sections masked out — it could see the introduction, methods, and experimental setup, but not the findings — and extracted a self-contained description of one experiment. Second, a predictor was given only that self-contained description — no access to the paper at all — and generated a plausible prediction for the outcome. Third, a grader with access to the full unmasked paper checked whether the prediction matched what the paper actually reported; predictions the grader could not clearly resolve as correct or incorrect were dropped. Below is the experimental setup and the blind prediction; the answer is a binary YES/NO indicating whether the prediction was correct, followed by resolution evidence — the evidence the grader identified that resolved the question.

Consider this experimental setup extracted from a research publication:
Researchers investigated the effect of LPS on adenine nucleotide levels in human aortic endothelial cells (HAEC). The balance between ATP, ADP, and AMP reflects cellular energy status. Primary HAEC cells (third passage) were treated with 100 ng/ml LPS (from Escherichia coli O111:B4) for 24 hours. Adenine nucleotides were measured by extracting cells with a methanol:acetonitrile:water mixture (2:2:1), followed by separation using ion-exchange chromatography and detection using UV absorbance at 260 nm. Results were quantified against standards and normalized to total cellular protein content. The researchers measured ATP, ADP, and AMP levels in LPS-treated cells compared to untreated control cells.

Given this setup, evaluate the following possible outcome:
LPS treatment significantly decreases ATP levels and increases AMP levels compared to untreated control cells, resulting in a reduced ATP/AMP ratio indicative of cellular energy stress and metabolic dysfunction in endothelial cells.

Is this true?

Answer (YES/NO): NO